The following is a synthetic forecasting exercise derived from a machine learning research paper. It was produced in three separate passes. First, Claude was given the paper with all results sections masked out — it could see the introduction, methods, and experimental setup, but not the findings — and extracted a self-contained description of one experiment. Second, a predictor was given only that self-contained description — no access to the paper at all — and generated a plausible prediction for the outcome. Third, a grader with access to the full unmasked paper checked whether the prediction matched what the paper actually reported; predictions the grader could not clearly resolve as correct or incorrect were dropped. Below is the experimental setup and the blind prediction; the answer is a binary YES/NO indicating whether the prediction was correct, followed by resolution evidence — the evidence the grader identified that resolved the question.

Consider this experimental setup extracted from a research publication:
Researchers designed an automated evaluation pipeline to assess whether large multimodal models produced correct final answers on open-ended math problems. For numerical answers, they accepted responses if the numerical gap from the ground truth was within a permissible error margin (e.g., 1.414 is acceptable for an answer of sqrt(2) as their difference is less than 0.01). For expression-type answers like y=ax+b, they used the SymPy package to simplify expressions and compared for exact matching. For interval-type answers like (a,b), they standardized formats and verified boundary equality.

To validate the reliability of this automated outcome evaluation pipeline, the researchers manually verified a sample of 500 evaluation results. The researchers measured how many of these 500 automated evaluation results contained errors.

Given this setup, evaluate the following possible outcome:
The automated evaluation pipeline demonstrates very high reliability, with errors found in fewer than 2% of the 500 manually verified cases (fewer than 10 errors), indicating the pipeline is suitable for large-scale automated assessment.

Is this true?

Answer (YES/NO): NO